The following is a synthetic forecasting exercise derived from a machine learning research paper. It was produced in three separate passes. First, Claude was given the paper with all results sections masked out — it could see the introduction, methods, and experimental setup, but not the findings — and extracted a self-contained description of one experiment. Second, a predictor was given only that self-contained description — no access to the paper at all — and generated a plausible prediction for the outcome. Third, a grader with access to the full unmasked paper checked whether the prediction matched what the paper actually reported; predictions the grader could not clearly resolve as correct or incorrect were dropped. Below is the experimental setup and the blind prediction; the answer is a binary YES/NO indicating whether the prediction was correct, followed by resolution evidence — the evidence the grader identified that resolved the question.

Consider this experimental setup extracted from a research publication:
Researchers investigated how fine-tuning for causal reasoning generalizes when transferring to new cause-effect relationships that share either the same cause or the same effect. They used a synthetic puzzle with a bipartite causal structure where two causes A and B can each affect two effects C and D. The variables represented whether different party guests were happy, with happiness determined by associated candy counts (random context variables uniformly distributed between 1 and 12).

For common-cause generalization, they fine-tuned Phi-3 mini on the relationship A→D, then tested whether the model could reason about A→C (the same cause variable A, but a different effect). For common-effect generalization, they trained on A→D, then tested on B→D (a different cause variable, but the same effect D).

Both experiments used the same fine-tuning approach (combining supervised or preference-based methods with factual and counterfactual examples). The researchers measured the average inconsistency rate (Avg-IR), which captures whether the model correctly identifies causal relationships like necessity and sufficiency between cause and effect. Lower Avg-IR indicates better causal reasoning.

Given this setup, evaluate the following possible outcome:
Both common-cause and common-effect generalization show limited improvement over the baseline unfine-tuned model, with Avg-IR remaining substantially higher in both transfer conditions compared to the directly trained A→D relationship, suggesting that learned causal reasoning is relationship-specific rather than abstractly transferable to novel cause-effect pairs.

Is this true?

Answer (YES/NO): YES